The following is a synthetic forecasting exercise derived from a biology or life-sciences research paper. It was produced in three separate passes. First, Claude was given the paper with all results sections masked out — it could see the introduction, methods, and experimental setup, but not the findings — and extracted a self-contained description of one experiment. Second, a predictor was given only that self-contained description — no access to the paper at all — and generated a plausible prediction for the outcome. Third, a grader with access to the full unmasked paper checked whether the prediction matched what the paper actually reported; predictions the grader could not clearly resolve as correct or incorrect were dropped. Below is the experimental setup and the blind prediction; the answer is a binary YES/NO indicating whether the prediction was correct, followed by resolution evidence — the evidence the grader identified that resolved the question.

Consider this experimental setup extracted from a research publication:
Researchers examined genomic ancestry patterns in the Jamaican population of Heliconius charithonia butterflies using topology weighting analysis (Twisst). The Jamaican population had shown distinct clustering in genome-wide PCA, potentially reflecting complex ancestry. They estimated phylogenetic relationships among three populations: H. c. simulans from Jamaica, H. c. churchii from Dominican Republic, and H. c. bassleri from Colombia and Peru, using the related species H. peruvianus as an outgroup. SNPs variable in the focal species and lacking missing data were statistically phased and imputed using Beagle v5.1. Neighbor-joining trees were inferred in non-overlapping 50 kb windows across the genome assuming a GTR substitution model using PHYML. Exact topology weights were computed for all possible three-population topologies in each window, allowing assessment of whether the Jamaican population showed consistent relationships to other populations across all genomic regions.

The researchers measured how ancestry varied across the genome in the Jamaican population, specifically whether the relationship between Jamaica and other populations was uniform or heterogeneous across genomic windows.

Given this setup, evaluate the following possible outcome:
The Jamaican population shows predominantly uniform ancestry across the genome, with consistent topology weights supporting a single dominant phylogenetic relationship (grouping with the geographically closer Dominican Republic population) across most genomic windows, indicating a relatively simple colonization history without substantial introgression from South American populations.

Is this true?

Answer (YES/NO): NO